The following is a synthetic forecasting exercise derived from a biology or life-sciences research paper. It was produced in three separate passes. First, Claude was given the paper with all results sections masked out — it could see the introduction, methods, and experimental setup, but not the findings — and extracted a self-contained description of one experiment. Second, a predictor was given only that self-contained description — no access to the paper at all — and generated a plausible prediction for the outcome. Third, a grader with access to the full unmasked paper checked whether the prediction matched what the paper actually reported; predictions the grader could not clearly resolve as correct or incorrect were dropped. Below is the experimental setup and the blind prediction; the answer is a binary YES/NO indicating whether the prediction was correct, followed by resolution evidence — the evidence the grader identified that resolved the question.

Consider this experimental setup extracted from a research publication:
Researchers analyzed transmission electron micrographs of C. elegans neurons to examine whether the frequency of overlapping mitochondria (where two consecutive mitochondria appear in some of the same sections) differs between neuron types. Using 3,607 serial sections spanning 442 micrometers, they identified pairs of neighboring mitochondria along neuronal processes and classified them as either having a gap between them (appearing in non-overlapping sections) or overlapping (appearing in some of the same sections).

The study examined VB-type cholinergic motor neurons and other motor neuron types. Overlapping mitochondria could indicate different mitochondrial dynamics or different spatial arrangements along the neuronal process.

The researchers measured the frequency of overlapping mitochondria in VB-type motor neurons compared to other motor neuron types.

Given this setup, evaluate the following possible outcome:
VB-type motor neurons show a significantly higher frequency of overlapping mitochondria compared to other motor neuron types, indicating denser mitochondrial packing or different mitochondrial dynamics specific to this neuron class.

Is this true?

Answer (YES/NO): NO